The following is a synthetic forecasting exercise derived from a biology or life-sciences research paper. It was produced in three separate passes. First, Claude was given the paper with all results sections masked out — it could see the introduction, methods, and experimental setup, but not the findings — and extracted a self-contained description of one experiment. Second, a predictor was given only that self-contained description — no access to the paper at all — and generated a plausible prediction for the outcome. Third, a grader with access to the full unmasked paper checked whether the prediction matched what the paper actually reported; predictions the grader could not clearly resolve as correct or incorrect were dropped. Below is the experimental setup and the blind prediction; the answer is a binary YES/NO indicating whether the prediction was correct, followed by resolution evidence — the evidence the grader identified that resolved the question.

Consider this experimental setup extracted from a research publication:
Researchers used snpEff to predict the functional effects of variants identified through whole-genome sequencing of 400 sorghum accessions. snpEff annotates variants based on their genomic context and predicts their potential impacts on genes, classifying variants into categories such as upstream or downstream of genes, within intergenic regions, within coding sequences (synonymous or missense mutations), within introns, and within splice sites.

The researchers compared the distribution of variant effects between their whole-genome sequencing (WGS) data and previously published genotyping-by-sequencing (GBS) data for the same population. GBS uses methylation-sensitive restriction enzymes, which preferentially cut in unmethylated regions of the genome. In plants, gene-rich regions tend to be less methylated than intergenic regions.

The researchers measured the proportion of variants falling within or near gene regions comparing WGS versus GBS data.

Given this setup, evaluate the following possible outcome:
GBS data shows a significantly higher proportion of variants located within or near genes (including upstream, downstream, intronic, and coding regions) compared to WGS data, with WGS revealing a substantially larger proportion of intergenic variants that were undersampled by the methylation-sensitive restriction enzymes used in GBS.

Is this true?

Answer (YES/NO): YES